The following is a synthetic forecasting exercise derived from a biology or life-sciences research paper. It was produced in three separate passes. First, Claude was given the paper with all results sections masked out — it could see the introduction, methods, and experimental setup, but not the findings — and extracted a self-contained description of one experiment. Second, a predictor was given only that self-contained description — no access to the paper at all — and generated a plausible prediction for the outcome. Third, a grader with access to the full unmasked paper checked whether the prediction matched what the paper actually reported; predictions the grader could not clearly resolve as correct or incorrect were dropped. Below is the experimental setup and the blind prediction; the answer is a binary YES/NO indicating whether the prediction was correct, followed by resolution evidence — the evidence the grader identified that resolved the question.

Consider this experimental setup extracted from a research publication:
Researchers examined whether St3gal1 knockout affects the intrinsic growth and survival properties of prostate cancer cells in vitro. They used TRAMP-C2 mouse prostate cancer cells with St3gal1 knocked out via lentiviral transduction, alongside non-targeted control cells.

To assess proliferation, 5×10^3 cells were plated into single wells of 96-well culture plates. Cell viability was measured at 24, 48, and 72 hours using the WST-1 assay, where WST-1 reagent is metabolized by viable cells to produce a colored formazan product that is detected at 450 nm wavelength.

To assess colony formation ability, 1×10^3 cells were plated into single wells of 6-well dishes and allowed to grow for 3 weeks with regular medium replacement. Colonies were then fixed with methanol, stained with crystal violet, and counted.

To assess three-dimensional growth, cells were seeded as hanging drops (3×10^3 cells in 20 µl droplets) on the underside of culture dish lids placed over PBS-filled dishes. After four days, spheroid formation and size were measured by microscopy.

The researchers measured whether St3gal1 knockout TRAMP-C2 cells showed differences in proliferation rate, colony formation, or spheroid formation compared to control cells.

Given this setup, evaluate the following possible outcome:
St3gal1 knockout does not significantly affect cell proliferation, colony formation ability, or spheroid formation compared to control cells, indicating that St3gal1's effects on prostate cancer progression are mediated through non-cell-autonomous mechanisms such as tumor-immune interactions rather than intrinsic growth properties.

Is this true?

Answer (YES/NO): YES